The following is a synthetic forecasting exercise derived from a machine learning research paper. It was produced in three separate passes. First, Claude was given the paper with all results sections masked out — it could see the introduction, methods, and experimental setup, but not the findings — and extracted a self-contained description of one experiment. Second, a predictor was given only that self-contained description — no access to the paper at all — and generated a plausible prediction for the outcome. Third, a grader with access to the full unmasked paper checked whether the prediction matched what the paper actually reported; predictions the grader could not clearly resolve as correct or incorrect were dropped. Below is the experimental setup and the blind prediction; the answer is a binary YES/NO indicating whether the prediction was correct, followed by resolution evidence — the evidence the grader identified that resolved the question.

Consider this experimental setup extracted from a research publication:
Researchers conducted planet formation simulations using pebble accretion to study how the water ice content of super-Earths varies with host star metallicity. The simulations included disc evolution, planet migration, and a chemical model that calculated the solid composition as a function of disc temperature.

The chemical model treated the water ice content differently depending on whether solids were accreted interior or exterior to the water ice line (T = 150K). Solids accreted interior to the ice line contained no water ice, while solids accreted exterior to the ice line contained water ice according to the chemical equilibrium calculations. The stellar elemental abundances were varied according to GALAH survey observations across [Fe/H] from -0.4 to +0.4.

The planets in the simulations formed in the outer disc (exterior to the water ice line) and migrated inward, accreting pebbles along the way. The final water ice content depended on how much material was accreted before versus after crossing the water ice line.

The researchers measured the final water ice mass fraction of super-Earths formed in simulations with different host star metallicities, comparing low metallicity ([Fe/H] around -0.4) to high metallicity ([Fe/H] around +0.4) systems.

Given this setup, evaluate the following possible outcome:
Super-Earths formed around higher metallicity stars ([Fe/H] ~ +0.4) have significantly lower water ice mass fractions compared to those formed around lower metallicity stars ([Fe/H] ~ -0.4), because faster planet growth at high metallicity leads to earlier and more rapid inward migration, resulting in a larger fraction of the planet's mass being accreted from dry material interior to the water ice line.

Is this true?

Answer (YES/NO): NO